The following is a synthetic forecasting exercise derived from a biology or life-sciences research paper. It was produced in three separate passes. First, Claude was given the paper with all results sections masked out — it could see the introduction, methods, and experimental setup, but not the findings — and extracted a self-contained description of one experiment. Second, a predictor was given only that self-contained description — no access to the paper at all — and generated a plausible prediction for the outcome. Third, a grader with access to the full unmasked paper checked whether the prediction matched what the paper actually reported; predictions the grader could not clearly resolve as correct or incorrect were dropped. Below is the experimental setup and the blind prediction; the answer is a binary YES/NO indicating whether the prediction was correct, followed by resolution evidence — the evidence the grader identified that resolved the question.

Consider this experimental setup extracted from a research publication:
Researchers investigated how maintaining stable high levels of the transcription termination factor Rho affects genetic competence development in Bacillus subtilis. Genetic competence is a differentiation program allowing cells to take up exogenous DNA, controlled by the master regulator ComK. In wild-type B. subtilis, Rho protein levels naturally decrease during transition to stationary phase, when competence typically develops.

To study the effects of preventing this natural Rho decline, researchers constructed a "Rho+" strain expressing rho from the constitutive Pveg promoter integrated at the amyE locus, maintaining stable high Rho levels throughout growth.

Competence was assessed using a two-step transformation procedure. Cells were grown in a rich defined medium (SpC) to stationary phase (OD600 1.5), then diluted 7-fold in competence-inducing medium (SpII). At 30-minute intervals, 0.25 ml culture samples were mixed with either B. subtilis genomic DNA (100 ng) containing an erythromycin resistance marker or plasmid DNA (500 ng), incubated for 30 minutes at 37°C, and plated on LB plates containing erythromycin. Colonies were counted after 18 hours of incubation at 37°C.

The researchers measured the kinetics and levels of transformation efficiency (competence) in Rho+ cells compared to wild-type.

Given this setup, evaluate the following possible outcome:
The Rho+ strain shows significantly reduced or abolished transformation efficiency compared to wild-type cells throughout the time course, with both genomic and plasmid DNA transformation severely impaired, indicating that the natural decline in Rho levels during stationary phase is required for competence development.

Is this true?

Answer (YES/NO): YES